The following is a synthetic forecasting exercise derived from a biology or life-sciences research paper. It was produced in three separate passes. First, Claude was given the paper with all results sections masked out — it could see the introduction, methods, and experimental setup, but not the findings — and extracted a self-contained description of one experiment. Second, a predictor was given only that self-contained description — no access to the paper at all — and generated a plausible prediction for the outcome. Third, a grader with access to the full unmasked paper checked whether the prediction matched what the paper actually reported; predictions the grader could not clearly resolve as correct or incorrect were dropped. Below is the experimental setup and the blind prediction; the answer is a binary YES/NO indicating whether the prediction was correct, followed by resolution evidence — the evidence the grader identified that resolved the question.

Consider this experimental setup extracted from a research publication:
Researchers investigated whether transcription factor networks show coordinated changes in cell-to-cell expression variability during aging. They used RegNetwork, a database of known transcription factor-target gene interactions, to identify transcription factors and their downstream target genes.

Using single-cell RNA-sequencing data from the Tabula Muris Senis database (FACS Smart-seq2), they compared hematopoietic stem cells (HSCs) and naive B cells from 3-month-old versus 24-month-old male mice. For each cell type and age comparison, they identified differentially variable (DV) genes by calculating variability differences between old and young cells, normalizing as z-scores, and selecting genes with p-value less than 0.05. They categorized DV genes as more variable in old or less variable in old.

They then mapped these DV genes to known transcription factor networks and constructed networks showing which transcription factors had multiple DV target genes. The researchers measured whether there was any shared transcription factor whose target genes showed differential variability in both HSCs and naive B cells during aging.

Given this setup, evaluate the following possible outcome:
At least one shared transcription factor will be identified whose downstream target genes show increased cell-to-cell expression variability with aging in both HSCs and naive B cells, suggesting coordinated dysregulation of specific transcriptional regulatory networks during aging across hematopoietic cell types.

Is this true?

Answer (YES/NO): NO